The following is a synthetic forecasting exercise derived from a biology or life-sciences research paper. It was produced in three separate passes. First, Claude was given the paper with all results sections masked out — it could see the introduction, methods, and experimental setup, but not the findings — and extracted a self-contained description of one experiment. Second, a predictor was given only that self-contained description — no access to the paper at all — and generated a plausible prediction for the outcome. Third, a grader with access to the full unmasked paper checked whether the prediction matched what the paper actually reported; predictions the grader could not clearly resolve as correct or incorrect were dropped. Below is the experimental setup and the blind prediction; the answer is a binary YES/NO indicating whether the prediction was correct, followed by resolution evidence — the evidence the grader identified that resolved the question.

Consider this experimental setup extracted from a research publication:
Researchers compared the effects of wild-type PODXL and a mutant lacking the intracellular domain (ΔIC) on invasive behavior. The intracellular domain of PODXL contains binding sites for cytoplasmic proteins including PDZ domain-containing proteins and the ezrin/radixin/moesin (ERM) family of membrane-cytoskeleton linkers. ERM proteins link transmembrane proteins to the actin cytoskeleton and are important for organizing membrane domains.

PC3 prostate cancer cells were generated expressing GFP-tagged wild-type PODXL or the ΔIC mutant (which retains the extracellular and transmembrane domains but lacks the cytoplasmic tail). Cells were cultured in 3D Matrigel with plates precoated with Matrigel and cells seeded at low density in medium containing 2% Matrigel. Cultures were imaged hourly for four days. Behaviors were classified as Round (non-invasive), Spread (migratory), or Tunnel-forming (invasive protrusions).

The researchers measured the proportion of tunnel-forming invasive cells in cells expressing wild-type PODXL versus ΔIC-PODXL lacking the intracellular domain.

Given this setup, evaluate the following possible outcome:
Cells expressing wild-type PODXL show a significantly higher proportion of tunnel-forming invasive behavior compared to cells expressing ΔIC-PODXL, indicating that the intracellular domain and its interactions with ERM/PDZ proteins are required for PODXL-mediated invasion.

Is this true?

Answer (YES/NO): NO